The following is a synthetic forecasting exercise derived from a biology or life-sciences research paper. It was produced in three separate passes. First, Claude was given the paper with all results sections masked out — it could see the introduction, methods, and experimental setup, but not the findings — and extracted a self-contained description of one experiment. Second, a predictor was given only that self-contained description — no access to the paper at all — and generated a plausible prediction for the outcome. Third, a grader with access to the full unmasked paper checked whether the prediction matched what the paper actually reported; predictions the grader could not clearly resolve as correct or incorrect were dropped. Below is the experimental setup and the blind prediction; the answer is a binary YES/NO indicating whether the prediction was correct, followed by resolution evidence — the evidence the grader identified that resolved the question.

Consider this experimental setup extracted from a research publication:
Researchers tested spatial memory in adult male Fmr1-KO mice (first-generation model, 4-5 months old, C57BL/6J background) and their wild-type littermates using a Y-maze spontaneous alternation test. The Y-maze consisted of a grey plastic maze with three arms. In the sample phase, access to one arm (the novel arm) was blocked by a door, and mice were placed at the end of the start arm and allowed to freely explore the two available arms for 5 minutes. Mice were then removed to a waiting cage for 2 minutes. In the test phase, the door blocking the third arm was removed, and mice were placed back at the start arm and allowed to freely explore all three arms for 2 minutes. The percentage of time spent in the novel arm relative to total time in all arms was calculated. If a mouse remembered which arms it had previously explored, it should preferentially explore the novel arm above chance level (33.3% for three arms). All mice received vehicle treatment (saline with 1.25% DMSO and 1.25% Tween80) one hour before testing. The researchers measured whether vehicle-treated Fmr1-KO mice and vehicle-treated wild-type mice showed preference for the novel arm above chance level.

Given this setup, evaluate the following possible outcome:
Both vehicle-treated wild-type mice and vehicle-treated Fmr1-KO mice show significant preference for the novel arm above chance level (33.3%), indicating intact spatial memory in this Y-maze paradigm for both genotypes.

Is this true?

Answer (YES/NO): NO